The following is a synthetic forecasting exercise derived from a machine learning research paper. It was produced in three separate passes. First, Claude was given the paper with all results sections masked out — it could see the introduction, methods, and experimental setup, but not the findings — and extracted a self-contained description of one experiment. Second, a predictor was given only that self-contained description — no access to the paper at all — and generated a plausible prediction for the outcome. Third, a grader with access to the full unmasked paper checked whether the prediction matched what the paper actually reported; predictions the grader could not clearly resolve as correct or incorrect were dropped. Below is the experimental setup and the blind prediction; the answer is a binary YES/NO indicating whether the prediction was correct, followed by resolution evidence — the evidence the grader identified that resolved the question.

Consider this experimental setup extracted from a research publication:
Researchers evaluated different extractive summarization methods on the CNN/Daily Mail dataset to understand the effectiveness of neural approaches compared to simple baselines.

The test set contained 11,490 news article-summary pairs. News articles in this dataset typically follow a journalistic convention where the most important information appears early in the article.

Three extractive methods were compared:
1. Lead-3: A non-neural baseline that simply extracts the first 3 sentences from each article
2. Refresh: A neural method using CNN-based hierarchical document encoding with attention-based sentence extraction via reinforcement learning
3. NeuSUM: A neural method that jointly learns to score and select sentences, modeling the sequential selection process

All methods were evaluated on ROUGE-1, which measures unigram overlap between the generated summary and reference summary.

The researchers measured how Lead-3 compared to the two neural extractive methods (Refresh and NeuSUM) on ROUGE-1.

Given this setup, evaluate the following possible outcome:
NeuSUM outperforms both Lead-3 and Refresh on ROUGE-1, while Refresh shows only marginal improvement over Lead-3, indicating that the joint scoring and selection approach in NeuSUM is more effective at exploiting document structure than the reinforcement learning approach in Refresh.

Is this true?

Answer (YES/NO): NO